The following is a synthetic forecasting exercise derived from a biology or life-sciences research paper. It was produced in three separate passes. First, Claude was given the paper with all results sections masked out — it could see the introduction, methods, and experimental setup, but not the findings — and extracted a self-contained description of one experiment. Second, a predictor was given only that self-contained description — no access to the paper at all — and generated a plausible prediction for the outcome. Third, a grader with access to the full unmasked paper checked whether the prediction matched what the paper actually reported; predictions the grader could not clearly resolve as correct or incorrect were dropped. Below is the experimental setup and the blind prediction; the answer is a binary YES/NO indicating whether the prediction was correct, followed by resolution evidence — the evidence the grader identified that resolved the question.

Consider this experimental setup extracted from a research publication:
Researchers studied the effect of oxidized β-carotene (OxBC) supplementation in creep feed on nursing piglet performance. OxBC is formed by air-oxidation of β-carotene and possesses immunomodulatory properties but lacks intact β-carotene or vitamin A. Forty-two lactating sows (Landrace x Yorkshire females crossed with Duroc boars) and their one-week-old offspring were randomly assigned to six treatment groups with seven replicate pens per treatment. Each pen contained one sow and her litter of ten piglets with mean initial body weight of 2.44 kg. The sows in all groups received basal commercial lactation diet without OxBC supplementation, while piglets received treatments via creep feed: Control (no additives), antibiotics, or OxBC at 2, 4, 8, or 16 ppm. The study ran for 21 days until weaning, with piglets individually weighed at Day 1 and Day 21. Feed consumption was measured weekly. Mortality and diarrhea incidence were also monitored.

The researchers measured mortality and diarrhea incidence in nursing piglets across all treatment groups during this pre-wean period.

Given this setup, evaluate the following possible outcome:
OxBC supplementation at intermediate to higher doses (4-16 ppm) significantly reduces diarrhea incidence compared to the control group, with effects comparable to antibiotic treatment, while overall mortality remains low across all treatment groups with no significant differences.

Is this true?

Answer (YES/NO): NO